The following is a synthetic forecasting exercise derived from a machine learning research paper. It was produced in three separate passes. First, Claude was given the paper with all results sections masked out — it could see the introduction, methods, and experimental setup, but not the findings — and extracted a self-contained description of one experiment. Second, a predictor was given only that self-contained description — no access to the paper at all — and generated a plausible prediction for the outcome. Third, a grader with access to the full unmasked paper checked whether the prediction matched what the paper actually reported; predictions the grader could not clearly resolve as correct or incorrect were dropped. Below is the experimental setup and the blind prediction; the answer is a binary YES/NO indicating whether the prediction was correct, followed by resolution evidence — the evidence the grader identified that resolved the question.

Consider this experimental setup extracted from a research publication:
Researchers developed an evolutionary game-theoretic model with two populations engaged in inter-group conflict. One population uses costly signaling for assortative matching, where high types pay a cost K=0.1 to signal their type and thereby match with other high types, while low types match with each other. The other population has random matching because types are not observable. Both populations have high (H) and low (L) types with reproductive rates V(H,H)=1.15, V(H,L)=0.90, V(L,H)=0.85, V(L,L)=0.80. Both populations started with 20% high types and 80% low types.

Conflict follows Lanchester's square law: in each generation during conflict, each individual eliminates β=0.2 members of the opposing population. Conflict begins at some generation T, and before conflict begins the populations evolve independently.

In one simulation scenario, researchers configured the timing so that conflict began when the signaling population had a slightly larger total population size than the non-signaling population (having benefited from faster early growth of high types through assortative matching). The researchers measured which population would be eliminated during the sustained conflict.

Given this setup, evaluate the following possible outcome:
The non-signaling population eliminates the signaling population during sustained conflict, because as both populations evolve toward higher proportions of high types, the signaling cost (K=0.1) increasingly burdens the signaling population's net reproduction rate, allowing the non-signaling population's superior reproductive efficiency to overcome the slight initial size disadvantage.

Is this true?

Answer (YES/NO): YES